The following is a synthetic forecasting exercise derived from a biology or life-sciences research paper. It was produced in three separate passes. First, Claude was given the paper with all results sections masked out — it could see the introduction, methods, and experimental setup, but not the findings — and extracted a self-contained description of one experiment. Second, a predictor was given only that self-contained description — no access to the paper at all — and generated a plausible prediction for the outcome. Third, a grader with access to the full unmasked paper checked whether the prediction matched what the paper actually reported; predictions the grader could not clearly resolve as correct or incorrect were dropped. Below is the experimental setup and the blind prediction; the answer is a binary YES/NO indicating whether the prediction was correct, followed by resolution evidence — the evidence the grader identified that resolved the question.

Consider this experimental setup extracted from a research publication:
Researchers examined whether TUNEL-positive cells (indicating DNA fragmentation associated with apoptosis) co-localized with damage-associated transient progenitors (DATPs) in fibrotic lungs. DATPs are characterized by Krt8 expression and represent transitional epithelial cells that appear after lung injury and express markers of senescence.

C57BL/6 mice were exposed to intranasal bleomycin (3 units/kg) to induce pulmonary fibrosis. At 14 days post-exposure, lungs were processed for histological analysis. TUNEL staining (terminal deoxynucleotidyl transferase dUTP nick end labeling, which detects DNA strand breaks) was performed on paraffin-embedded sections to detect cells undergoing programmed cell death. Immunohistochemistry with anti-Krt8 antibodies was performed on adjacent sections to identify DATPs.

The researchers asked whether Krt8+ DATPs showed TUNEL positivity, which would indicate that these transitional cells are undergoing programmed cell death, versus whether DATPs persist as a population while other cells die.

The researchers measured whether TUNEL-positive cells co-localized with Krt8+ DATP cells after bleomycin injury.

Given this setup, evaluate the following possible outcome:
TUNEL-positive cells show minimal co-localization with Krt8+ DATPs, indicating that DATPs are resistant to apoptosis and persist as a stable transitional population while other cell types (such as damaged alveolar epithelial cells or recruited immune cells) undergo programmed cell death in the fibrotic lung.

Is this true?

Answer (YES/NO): YES